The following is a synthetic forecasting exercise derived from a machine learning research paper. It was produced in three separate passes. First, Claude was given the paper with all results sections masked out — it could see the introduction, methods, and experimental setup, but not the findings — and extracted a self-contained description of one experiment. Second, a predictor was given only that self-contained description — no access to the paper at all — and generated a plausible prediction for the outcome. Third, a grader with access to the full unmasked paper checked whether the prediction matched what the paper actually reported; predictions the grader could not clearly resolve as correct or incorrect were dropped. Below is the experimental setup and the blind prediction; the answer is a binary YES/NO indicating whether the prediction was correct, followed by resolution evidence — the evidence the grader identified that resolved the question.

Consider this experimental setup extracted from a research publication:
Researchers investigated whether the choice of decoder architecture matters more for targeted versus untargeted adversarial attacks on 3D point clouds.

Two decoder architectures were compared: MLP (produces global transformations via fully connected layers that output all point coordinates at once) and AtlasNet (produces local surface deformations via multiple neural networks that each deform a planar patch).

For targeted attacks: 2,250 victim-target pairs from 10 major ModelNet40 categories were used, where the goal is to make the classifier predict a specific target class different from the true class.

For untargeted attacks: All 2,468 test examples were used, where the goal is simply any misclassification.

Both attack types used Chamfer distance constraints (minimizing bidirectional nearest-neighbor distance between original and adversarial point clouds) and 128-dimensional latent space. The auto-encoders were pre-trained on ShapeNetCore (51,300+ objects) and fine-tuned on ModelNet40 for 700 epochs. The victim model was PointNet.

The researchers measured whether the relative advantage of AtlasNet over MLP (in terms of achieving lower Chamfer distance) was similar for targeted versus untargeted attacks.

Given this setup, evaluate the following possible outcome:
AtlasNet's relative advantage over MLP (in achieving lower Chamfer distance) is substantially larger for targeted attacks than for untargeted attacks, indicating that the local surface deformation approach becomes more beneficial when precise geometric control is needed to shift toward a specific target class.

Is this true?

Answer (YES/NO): NO